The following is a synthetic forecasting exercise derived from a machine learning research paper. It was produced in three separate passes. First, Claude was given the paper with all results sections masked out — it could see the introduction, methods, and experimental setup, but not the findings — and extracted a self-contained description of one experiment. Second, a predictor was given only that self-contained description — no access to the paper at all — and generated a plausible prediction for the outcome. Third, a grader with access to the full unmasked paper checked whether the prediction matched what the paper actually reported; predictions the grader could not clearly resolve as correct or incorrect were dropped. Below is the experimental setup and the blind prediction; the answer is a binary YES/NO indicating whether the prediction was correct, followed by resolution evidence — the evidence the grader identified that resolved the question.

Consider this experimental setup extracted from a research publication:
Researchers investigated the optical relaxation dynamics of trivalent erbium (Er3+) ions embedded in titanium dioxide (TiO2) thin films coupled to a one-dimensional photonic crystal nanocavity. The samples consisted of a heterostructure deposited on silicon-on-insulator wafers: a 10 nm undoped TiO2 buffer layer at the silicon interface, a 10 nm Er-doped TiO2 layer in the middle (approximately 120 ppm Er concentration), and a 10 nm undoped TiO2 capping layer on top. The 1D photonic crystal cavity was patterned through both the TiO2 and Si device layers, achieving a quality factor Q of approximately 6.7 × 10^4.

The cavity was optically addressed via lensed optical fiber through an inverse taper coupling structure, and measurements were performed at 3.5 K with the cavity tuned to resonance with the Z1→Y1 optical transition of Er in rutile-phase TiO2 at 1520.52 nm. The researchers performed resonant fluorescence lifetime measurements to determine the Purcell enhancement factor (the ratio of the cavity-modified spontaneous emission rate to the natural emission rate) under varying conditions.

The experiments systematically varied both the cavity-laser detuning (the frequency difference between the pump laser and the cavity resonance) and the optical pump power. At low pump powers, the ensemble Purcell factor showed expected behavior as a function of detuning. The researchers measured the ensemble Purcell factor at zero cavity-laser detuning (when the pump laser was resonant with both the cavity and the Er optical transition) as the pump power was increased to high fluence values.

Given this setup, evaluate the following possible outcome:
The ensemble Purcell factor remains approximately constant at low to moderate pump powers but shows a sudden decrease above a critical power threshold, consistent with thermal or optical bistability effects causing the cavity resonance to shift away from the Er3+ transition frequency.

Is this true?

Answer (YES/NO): NO